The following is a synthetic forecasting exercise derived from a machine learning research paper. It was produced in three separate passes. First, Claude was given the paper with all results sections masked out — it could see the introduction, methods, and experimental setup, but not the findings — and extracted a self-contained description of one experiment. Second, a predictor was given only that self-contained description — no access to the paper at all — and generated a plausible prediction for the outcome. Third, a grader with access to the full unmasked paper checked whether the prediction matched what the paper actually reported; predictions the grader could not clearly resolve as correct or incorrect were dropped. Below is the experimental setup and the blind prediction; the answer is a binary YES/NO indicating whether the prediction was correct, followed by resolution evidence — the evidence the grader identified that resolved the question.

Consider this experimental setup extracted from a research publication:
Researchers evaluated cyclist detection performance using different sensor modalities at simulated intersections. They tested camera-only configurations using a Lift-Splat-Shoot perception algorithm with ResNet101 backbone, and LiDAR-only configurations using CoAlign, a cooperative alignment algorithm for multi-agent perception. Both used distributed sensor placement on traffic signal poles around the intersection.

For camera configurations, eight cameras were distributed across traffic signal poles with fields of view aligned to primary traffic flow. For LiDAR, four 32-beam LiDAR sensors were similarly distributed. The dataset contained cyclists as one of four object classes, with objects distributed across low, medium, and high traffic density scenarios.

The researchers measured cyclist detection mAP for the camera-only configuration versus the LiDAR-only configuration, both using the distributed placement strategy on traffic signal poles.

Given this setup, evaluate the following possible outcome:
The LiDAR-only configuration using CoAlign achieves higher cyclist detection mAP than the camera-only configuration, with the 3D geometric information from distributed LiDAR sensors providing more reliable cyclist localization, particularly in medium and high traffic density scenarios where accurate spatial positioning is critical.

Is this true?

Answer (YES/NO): YES